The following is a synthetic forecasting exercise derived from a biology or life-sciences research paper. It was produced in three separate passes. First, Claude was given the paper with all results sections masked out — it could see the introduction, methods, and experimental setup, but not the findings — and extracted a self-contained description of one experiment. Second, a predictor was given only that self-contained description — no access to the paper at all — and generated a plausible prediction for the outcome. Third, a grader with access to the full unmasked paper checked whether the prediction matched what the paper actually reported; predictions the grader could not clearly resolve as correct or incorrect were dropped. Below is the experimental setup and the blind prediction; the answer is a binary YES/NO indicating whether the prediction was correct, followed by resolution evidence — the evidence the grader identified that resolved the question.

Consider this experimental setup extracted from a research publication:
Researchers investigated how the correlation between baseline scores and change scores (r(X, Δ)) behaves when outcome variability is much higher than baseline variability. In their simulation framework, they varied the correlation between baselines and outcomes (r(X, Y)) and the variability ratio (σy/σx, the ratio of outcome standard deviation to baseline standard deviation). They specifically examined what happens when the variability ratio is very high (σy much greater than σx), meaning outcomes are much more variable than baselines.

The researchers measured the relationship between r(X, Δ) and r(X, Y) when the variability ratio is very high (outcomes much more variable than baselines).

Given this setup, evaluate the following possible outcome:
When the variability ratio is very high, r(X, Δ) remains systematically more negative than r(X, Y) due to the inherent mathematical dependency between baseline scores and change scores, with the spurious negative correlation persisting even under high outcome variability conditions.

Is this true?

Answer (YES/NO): NO